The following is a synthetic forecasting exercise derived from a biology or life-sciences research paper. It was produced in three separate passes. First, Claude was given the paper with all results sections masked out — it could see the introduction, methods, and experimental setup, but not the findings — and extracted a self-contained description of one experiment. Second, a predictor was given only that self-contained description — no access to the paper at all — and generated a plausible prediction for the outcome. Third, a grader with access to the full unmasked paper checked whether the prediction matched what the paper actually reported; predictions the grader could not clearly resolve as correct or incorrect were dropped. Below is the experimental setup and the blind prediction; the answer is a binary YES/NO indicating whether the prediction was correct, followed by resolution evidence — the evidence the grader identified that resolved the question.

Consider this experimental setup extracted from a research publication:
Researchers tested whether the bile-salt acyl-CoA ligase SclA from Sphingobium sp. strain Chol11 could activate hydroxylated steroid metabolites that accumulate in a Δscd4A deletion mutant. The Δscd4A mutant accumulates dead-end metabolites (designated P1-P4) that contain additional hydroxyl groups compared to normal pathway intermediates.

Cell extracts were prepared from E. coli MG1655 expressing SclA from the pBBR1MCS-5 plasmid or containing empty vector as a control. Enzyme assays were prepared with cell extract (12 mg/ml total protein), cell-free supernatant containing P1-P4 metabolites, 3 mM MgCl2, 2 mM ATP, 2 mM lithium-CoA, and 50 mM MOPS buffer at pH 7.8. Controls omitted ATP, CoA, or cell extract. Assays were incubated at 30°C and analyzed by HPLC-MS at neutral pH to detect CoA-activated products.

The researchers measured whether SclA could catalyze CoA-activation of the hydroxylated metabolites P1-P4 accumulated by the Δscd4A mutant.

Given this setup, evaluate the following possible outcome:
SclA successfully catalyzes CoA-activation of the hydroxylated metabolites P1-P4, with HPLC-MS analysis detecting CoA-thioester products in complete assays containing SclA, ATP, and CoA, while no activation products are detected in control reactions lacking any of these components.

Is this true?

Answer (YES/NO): NO